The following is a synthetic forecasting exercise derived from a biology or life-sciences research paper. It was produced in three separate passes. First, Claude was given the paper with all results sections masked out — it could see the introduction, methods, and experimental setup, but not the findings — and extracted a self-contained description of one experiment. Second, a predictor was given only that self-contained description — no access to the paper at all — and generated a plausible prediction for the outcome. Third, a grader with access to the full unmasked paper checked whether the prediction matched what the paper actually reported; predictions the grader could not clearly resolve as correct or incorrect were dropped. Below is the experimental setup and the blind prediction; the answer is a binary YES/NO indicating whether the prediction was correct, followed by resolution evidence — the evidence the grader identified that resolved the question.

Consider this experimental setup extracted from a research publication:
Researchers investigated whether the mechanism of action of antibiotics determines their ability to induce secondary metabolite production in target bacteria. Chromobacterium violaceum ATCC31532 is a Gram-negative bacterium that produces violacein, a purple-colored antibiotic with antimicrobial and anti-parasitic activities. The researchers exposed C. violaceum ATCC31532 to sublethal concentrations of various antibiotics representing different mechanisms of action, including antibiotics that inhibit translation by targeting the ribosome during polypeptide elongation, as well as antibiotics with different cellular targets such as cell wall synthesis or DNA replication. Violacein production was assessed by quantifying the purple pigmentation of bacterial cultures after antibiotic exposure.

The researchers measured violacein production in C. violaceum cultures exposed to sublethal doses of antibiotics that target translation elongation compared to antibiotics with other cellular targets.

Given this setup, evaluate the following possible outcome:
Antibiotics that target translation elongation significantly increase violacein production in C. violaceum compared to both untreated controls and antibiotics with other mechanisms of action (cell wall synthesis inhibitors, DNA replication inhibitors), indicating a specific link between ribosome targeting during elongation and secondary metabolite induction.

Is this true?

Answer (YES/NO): YES